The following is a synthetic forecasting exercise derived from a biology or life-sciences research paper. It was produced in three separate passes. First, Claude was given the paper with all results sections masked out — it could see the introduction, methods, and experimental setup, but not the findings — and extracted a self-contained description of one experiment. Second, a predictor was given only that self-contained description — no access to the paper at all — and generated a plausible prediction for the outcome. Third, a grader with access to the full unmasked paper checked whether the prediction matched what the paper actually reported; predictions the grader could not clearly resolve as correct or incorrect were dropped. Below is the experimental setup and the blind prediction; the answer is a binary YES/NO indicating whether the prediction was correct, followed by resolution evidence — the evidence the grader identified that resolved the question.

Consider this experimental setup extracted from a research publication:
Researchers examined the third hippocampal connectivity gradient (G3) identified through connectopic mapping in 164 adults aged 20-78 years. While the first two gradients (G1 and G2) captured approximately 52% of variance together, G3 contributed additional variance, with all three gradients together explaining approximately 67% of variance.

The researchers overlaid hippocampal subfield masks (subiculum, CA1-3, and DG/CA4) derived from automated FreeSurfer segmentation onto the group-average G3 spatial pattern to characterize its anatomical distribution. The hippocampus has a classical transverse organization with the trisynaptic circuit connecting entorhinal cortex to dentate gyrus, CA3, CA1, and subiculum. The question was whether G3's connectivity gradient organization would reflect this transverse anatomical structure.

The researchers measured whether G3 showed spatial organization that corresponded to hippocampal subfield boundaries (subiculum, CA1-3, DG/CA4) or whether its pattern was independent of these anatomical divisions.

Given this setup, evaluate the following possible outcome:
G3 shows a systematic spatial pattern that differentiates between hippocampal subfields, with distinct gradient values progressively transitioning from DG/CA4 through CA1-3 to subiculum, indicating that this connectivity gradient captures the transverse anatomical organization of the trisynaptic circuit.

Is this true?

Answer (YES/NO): NO